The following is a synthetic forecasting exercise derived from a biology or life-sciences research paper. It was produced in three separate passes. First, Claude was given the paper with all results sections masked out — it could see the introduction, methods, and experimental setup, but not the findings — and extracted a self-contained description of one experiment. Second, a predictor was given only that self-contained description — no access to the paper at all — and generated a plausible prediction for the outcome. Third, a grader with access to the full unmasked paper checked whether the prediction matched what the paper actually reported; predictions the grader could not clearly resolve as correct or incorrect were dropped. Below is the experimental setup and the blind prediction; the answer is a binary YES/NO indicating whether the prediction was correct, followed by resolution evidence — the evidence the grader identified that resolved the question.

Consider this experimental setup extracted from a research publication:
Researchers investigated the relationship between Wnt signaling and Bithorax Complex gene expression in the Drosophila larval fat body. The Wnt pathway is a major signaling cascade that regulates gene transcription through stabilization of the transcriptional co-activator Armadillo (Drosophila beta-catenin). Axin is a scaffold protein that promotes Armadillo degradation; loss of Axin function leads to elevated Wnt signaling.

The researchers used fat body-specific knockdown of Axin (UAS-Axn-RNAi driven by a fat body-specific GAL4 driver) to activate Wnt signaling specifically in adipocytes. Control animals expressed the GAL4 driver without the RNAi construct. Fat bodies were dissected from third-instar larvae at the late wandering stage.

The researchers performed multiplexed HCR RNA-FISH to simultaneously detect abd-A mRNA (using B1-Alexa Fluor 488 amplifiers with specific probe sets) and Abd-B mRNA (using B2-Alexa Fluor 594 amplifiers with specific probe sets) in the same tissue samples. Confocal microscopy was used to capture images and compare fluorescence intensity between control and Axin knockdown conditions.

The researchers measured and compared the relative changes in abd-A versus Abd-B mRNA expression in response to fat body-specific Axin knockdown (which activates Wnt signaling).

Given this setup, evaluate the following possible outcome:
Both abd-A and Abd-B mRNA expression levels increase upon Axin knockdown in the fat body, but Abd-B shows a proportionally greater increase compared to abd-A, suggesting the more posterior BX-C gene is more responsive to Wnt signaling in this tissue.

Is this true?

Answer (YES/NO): NO